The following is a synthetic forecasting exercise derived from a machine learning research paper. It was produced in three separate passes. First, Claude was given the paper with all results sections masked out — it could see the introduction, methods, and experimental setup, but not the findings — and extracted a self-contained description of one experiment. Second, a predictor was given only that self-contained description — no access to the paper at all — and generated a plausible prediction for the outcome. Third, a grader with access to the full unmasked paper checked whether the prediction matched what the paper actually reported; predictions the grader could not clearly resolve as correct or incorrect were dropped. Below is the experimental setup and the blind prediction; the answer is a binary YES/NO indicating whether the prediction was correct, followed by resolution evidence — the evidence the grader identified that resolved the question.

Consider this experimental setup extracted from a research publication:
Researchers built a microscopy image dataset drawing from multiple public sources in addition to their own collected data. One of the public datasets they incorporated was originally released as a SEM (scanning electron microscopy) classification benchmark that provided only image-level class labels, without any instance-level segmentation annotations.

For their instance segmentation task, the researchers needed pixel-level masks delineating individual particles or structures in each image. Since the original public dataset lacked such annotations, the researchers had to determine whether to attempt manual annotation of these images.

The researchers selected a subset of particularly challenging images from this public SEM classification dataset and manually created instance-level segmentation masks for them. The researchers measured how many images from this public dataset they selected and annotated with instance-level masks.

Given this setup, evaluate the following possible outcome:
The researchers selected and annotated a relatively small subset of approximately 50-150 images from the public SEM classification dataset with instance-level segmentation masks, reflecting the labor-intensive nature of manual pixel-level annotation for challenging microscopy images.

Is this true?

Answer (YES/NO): NO